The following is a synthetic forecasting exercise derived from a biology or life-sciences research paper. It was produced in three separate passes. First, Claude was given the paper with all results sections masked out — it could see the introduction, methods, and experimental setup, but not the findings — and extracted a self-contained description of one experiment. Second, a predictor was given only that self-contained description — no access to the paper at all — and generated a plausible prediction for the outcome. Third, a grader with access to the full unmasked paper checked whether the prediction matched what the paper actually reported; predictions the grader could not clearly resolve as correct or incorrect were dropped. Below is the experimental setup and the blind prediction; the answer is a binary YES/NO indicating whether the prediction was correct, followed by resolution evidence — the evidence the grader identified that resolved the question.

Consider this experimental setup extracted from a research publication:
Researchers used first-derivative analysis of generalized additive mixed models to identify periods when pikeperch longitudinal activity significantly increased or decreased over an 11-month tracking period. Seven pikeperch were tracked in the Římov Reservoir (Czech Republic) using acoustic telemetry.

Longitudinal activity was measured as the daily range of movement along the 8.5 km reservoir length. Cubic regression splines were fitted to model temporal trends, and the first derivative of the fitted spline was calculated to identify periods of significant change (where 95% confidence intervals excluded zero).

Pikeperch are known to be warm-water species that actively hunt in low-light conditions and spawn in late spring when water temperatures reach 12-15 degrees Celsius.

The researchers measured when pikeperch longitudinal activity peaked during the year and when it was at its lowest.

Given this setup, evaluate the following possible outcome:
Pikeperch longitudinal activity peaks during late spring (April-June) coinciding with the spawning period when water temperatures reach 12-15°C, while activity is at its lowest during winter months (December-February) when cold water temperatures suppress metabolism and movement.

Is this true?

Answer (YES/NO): NO